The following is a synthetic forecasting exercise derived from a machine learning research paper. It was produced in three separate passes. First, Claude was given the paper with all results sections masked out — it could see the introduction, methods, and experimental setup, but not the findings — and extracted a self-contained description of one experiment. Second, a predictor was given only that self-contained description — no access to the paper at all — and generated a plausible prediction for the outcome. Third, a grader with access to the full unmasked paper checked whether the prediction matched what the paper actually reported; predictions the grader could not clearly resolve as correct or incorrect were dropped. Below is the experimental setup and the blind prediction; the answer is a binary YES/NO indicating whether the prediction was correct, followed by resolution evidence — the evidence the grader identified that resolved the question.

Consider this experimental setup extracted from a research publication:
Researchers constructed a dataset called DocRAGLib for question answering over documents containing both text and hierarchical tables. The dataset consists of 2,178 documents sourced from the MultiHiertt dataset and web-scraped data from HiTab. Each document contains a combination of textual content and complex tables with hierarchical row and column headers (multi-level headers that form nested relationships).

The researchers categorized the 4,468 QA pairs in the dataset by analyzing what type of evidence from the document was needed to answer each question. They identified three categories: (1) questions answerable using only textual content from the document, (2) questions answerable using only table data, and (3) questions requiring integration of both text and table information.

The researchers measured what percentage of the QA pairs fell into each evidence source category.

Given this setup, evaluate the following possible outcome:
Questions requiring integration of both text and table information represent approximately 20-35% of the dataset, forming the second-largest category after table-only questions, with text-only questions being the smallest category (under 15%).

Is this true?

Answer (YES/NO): NO